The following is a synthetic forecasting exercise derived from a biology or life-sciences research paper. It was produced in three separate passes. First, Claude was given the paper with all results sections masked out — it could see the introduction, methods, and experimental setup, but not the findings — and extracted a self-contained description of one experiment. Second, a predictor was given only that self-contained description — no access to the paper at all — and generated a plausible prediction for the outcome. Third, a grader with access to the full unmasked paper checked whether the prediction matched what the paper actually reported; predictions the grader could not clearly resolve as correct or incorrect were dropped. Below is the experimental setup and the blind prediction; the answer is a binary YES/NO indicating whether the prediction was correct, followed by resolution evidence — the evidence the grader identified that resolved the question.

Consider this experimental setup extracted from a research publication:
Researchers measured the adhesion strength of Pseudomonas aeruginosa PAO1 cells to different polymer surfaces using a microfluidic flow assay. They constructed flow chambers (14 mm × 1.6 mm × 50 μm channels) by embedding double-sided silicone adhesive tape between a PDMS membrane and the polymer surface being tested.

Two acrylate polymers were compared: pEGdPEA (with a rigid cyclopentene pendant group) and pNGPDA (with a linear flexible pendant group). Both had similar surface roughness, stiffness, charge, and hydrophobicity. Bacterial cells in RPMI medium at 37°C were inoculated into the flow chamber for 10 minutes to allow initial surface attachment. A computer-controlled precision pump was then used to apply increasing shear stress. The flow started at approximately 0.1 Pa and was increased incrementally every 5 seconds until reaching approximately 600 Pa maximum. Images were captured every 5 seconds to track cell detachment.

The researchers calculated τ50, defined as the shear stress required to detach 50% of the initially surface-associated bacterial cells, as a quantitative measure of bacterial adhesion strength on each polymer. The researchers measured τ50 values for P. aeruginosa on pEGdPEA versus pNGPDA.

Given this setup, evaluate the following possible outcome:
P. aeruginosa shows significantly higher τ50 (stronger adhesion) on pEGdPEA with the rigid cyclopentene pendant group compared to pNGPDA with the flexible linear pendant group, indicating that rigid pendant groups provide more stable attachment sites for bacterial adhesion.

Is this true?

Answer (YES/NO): NO